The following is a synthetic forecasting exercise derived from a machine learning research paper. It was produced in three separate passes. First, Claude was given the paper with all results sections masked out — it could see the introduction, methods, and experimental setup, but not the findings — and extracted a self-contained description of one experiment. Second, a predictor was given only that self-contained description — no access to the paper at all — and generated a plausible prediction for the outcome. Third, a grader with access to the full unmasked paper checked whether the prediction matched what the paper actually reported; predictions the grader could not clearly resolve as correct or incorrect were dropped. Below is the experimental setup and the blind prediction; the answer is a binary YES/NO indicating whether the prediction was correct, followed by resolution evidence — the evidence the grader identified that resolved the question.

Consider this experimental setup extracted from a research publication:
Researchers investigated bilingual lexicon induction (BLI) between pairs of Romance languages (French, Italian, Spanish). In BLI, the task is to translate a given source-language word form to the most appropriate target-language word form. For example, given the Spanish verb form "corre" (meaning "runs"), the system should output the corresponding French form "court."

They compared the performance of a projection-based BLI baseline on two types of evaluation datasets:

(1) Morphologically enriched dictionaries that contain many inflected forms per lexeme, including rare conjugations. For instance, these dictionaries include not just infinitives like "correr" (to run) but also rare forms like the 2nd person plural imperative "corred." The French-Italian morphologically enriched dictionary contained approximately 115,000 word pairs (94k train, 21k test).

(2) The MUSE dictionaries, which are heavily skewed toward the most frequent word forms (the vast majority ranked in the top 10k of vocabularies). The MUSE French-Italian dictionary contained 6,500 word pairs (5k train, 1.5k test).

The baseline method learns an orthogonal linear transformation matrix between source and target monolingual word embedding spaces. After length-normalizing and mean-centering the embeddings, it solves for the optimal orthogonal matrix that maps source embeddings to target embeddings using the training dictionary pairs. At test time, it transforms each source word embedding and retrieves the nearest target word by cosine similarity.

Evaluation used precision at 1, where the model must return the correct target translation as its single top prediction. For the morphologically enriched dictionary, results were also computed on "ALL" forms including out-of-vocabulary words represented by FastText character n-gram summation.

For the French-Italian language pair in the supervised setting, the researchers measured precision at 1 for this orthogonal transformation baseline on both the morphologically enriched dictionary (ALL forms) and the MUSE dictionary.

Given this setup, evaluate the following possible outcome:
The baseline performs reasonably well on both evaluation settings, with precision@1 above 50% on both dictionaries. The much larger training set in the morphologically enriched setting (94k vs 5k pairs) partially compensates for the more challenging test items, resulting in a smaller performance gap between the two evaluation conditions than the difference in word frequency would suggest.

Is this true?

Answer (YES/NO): NO